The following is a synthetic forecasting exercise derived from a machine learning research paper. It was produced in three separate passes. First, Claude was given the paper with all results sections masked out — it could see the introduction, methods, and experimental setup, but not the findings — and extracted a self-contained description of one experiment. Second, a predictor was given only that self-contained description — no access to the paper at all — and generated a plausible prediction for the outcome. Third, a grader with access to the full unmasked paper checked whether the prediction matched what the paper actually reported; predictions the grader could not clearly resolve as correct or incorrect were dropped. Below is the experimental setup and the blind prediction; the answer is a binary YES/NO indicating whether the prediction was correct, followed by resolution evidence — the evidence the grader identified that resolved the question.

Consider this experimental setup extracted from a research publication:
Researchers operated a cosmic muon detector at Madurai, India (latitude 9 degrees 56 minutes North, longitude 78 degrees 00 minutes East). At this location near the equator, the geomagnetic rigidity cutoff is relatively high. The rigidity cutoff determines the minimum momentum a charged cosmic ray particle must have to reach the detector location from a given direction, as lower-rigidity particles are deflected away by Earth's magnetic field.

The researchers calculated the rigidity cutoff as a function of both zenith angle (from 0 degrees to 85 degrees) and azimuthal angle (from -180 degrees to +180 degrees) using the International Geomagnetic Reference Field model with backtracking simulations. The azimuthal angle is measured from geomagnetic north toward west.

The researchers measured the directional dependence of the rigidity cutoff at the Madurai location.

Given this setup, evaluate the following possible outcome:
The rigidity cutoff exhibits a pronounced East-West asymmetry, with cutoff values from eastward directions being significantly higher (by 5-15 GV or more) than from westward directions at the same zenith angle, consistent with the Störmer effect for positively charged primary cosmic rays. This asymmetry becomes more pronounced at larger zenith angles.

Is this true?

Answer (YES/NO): YES